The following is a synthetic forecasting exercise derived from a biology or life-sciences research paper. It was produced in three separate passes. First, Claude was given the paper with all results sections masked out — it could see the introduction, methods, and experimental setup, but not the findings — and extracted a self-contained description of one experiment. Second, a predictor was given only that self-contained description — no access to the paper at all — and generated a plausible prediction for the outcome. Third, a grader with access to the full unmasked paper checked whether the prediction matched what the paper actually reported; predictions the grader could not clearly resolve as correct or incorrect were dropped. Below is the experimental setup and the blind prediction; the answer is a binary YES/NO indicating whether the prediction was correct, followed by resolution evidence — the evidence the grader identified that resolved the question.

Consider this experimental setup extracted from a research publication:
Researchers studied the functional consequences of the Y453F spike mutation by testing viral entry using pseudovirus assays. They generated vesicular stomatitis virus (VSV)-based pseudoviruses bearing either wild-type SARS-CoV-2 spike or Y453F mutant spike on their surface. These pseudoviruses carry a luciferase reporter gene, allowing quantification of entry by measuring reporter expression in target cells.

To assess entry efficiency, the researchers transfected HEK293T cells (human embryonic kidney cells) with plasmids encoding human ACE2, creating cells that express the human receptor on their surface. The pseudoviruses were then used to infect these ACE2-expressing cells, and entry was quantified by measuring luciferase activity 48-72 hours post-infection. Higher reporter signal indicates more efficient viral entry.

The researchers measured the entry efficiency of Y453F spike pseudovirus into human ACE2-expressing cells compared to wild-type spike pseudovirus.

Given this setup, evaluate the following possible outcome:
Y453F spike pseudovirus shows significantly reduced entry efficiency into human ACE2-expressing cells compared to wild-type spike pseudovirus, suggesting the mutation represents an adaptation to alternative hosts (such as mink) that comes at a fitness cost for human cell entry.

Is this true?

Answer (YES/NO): NO